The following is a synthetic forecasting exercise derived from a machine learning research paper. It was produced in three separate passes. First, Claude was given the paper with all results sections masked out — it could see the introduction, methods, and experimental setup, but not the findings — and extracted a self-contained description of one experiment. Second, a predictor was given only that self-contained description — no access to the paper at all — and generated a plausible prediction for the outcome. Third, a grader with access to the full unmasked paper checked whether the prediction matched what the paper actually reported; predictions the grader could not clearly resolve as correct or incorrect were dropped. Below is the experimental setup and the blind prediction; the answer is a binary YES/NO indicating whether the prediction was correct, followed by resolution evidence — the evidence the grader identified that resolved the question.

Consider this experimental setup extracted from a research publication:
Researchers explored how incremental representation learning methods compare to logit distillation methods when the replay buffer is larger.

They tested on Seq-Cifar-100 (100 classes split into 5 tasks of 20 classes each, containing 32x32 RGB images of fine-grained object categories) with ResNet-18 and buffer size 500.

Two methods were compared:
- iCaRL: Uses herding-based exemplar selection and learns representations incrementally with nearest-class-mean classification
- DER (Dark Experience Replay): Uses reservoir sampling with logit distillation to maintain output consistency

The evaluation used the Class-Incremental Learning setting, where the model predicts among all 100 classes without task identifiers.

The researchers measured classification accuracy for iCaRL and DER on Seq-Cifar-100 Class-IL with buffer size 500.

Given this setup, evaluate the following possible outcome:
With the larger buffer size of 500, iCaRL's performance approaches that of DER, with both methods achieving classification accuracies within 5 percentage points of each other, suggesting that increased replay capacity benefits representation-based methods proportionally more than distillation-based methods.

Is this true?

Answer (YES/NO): NO